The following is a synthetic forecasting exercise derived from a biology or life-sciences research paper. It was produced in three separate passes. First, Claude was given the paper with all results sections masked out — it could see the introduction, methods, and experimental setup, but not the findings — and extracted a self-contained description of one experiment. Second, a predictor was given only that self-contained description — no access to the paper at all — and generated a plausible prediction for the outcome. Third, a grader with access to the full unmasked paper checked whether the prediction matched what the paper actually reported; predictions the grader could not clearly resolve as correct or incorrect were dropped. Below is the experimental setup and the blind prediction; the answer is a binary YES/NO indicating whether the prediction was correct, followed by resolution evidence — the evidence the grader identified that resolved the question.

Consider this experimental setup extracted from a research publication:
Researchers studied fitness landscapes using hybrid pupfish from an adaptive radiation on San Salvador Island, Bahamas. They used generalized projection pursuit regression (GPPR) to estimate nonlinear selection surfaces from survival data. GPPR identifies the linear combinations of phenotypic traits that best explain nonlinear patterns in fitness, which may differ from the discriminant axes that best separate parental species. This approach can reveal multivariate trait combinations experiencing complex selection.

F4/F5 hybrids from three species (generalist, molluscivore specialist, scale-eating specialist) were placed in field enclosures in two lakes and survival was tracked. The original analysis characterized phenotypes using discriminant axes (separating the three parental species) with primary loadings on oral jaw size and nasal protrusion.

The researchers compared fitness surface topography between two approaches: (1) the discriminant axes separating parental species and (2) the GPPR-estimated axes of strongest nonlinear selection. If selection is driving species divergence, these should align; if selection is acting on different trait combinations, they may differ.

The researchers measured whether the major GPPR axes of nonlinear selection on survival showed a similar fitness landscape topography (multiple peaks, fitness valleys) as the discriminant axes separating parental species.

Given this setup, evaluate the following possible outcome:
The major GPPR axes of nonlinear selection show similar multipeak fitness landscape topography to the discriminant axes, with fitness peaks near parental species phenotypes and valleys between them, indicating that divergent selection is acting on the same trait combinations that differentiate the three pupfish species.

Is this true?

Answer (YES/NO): YES